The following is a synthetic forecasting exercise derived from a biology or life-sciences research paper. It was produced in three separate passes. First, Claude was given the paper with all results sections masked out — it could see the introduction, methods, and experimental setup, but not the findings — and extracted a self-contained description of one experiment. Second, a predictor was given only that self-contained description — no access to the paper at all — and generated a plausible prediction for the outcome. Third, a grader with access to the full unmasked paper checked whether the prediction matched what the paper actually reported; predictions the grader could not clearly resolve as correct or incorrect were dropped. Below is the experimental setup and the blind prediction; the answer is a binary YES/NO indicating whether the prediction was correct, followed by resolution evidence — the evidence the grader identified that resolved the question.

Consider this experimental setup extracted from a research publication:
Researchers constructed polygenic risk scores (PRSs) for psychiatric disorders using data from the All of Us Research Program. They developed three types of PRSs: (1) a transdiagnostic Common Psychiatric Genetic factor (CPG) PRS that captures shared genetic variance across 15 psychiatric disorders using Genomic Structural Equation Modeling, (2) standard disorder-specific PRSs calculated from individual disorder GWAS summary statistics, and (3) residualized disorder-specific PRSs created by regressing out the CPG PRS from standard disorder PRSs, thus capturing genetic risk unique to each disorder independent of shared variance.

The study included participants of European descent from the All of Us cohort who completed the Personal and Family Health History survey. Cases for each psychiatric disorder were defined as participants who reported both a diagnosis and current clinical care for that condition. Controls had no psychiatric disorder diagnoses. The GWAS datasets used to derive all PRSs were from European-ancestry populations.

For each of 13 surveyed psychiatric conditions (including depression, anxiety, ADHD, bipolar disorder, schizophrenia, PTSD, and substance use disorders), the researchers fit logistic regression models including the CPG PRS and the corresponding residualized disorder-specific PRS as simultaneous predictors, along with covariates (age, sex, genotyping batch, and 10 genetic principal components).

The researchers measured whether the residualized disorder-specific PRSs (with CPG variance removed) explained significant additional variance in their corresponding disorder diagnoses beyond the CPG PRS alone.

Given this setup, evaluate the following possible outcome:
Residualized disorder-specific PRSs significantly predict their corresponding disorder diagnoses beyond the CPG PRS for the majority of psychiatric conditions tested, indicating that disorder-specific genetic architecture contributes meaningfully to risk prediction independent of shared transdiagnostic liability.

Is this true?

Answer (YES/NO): YES